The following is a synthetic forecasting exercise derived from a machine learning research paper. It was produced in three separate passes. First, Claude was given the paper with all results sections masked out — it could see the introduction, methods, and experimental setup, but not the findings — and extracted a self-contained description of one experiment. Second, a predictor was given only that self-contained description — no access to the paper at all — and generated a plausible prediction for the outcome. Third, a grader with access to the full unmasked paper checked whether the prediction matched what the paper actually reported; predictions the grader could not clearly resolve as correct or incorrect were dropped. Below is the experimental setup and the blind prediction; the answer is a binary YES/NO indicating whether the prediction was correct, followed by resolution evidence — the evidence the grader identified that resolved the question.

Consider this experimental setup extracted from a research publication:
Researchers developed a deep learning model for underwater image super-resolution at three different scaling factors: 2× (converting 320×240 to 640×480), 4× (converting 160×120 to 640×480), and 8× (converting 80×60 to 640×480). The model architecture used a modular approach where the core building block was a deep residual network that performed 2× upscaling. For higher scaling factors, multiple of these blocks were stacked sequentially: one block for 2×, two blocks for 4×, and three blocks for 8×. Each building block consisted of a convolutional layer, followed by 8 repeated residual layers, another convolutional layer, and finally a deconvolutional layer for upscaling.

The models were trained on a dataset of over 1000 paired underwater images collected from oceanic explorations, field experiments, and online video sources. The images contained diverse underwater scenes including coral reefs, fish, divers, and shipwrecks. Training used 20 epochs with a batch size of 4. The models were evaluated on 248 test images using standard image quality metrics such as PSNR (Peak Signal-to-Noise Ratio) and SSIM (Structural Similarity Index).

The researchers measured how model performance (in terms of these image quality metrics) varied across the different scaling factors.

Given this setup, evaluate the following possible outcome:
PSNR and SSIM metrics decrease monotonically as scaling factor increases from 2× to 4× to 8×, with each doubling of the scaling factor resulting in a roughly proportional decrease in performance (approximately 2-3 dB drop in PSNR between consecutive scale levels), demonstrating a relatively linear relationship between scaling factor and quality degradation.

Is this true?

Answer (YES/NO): NO